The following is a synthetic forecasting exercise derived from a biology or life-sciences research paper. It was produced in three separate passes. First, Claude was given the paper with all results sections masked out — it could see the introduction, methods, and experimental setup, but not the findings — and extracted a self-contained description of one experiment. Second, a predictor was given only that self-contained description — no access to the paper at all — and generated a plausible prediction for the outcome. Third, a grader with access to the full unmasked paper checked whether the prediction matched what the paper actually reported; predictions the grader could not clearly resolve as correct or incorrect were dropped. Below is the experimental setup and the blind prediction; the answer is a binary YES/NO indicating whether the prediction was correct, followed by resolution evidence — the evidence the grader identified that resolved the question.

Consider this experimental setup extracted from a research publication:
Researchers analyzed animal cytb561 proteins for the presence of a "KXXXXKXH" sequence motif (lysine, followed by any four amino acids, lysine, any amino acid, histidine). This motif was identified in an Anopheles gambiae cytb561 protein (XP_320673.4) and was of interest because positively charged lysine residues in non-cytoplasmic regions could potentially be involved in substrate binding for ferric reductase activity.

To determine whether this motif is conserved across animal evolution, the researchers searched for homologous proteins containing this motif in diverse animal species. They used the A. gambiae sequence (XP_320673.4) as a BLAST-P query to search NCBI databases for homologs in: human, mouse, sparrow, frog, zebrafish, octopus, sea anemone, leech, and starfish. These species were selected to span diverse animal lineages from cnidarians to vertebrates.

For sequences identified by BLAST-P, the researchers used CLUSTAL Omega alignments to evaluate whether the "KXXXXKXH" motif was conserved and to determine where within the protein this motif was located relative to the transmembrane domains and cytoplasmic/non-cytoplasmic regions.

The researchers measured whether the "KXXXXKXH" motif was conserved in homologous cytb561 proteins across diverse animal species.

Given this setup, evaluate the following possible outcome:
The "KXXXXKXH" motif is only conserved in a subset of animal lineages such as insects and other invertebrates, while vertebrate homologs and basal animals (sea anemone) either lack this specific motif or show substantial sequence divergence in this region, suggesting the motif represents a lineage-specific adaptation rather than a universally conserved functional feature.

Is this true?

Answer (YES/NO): NO